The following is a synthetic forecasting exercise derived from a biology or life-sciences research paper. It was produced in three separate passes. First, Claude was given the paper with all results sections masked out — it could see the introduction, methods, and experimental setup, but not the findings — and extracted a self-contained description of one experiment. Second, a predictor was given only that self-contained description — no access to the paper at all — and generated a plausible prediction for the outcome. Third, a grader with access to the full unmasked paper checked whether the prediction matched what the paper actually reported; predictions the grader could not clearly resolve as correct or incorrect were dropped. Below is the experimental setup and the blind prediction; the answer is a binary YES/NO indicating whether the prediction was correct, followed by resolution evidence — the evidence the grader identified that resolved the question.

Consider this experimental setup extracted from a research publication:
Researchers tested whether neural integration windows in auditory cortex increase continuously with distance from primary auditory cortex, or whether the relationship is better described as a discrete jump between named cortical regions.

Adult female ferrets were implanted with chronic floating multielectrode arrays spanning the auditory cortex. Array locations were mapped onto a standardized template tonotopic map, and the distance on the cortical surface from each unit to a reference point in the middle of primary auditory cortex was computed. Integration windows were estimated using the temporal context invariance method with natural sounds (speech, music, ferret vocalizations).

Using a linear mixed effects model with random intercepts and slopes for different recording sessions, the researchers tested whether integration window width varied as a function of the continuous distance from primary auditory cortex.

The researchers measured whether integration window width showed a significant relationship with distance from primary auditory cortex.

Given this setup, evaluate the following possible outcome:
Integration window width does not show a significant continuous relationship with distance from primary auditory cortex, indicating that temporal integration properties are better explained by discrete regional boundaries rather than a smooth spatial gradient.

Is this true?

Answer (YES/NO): NO